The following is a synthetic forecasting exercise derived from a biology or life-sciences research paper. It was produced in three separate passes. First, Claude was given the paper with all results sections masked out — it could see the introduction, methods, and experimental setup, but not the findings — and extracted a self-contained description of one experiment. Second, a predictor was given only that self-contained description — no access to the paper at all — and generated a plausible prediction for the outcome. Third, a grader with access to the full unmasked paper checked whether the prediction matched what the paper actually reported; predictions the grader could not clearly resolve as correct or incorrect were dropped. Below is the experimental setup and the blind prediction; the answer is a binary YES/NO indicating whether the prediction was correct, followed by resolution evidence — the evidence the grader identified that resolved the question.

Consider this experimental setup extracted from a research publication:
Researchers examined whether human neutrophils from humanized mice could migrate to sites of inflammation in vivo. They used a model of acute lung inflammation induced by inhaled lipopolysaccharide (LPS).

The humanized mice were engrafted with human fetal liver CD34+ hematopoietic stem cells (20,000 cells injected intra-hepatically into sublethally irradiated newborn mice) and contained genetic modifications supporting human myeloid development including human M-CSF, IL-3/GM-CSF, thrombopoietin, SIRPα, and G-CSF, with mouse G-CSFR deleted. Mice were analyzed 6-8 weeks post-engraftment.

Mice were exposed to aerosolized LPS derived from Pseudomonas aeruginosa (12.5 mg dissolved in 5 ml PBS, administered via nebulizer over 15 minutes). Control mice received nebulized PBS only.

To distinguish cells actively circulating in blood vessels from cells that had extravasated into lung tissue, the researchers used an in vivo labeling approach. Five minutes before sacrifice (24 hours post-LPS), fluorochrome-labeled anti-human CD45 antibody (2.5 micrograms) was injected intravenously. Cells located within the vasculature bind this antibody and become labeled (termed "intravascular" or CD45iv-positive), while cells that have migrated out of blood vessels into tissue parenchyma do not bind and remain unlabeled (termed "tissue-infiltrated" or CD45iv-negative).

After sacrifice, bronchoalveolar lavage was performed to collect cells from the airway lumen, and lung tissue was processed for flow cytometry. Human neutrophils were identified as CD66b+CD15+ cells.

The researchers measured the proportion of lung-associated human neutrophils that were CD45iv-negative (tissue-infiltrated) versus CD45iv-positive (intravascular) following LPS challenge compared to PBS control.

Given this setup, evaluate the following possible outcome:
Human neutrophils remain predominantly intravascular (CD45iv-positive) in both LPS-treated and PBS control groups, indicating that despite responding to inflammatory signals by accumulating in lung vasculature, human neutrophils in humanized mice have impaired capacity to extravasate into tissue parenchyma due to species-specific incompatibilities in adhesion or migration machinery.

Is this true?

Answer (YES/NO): NO